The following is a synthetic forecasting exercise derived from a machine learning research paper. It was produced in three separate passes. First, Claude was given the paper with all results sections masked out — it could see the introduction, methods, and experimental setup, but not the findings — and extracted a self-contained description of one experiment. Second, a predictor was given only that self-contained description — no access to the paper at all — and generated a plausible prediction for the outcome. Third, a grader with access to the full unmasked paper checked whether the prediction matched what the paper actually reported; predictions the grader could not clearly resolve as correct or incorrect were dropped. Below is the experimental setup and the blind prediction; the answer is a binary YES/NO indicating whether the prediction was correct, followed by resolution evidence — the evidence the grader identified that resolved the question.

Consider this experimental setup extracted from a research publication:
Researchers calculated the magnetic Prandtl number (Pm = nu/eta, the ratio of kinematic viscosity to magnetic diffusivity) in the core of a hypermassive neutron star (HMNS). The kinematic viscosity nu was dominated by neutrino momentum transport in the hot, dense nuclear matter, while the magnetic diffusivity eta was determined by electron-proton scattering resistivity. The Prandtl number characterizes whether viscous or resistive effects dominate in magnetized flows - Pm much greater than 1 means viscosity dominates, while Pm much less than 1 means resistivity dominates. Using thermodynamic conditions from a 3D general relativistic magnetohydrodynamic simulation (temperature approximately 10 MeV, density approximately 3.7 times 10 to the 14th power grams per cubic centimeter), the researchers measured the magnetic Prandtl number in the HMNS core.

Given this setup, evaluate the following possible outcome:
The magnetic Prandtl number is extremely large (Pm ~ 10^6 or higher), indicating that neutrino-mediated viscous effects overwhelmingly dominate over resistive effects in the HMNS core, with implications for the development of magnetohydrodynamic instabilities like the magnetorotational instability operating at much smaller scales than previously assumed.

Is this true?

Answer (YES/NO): YES